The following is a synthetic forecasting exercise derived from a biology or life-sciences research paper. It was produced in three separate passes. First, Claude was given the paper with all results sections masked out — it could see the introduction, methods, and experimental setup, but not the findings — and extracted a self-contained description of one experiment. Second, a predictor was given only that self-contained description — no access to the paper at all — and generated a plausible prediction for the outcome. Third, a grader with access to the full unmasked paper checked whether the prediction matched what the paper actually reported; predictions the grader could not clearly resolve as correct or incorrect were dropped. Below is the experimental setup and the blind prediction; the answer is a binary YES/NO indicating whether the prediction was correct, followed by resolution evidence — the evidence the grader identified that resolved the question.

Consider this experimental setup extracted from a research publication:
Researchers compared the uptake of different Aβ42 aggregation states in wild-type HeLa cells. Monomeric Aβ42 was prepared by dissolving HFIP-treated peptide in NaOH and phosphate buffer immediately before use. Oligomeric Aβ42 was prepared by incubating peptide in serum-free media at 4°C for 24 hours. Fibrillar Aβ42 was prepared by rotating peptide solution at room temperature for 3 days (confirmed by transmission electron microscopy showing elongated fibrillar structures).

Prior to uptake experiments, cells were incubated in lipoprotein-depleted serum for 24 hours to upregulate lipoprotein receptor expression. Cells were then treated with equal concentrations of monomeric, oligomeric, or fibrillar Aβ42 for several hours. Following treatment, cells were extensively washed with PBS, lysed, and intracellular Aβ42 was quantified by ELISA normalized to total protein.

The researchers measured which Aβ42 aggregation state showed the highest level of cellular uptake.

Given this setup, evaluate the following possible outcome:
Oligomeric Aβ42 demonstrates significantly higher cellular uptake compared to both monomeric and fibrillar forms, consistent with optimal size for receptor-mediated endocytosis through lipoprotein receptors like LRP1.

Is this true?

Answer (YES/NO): YES